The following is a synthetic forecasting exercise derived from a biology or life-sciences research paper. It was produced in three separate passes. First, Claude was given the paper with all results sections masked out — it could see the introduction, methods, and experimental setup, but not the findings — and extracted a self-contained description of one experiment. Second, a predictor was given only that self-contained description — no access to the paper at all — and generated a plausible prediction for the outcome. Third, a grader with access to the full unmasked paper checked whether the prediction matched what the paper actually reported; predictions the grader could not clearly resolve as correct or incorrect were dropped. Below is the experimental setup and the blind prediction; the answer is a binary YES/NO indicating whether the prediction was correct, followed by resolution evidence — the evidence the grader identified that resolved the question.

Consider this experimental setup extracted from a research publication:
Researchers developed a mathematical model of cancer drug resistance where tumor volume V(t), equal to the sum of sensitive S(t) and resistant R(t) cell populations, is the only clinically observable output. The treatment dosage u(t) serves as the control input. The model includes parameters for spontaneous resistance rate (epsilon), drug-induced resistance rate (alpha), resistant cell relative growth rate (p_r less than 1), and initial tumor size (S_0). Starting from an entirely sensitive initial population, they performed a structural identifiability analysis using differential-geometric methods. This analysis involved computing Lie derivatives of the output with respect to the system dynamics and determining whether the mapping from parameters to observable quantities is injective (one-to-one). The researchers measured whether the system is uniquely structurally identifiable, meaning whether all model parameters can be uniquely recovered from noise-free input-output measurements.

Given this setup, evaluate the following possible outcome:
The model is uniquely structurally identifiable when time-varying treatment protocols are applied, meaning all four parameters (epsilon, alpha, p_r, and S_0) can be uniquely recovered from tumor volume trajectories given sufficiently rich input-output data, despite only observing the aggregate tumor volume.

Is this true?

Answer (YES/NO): YES